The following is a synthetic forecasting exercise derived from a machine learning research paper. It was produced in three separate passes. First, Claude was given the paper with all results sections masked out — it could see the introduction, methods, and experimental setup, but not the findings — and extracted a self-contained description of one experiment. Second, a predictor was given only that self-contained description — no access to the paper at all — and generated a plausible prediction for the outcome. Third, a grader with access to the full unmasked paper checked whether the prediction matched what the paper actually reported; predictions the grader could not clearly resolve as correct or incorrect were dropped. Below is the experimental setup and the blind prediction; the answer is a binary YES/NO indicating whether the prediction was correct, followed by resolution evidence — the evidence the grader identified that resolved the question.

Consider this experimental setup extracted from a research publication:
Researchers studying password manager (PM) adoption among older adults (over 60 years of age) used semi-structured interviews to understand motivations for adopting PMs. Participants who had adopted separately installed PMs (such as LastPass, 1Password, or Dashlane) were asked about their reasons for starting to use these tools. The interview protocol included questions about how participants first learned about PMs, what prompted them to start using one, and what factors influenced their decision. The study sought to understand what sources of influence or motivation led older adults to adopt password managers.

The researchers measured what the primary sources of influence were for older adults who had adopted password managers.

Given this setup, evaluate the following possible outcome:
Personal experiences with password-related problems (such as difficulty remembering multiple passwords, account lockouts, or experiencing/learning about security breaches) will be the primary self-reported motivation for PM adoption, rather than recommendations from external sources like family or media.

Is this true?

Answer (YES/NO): NO